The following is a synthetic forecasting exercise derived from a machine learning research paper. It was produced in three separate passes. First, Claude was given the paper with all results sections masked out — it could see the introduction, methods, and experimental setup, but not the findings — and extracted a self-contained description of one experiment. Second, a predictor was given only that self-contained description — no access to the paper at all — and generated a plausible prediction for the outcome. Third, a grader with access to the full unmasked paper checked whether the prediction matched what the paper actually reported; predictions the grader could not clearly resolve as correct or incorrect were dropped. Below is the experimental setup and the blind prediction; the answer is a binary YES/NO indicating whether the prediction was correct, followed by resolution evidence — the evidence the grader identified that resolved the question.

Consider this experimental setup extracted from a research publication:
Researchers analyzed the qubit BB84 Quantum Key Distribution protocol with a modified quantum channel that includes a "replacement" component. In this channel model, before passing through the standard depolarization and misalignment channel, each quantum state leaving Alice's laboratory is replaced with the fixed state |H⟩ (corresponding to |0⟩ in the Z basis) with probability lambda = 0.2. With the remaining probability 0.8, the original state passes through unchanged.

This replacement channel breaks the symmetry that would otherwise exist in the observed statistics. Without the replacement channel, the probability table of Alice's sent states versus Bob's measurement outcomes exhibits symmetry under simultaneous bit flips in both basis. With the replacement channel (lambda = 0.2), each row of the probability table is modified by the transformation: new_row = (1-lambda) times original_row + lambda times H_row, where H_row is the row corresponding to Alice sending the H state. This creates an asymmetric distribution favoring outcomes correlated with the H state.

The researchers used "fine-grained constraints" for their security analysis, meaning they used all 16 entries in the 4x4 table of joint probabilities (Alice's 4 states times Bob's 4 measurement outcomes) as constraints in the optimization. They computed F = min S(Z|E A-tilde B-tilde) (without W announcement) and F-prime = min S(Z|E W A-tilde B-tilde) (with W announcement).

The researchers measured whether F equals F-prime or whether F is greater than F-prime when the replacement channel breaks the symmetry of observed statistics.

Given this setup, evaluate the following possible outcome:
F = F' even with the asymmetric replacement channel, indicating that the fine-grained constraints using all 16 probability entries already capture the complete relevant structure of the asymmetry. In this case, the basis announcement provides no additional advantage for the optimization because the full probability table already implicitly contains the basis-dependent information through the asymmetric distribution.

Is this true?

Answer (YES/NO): NO